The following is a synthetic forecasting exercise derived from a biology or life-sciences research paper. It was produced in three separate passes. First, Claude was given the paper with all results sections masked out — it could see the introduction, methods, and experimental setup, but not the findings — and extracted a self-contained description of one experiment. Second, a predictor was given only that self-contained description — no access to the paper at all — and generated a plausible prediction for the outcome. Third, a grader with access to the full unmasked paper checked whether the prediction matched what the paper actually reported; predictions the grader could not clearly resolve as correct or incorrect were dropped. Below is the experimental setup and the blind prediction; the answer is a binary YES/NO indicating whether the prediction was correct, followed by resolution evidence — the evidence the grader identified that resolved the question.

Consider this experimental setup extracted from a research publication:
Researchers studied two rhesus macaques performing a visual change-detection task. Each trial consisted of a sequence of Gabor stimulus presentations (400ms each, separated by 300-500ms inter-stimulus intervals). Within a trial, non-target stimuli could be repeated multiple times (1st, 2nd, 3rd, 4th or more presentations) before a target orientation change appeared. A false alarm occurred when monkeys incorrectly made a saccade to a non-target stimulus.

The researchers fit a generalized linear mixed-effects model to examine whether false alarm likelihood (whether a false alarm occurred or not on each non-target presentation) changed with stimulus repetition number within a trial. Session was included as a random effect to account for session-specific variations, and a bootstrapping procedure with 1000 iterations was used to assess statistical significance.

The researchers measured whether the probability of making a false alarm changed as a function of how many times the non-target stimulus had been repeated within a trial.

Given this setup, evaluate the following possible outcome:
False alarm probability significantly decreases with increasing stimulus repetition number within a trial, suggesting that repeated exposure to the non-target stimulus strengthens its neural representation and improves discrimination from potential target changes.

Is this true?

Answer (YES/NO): YES